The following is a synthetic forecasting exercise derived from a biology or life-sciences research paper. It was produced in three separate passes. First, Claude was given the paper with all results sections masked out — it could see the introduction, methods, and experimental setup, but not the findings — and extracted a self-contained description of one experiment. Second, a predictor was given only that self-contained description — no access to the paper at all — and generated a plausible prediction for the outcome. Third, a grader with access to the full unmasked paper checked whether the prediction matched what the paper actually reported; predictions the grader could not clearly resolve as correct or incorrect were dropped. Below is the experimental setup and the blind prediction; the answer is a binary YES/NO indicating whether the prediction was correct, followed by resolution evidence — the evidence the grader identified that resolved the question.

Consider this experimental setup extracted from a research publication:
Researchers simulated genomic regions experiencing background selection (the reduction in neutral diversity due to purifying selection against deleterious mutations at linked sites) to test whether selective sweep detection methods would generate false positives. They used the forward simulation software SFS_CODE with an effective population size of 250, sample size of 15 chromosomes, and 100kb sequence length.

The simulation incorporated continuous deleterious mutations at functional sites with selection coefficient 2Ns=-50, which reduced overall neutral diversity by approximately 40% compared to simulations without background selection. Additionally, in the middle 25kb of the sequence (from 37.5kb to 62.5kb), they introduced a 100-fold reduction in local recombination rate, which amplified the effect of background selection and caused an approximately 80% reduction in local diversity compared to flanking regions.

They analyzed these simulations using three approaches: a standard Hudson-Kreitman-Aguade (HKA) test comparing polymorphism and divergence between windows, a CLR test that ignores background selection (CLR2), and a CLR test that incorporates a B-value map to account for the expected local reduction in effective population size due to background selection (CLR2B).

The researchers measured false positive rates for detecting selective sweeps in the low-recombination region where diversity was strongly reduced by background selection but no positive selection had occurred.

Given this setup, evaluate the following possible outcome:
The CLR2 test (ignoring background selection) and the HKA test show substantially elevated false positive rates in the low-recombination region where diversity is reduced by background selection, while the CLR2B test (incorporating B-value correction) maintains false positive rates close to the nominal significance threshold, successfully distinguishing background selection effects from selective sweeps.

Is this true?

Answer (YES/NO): YES